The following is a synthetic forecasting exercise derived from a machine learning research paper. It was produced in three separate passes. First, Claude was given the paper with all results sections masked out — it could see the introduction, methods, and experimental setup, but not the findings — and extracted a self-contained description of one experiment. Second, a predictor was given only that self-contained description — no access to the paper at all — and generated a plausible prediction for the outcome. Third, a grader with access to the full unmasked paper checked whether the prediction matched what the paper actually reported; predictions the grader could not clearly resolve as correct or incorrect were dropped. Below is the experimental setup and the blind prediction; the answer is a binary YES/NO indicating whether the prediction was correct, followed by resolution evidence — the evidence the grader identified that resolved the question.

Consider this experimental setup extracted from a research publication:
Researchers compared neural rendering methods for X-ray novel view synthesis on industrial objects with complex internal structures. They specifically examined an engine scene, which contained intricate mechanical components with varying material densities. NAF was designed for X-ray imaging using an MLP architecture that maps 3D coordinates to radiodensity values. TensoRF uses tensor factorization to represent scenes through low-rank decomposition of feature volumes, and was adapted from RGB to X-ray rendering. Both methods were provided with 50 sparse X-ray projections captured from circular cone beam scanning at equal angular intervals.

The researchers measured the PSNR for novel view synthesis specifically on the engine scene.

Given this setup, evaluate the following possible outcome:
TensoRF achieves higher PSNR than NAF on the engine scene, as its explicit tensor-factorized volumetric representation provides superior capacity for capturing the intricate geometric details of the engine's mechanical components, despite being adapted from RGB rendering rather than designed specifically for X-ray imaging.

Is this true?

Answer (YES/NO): YES